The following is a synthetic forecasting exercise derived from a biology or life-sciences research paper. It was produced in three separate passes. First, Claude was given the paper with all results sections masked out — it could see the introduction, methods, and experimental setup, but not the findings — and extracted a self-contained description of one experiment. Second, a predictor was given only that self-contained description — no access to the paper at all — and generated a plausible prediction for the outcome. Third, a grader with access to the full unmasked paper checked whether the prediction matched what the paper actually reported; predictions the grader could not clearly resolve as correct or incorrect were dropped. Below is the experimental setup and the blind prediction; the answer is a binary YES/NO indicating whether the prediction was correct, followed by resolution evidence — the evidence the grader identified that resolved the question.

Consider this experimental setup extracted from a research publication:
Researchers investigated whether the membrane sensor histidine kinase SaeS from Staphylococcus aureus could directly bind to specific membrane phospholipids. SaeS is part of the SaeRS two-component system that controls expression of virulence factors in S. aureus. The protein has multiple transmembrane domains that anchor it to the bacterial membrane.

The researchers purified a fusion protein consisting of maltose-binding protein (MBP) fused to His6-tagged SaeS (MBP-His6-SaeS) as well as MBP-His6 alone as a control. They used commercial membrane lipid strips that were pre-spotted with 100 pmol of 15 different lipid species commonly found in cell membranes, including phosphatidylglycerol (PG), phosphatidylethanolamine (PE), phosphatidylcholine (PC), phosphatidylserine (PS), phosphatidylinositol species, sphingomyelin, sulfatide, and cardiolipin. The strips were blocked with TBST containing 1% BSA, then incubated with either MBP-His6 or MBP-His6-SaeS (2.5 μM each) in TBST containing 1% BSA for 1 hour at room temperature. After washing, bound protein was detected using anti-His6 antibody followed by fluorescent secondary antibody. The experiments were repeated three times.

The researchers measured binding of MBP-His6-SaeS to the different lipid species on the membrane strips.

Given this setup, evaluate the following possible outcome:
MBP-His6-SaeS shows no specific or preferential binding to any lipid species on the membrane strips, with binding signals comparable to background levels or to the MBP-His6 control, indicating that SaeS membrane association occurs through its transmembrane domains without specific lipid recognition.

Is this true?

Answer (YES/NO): NO